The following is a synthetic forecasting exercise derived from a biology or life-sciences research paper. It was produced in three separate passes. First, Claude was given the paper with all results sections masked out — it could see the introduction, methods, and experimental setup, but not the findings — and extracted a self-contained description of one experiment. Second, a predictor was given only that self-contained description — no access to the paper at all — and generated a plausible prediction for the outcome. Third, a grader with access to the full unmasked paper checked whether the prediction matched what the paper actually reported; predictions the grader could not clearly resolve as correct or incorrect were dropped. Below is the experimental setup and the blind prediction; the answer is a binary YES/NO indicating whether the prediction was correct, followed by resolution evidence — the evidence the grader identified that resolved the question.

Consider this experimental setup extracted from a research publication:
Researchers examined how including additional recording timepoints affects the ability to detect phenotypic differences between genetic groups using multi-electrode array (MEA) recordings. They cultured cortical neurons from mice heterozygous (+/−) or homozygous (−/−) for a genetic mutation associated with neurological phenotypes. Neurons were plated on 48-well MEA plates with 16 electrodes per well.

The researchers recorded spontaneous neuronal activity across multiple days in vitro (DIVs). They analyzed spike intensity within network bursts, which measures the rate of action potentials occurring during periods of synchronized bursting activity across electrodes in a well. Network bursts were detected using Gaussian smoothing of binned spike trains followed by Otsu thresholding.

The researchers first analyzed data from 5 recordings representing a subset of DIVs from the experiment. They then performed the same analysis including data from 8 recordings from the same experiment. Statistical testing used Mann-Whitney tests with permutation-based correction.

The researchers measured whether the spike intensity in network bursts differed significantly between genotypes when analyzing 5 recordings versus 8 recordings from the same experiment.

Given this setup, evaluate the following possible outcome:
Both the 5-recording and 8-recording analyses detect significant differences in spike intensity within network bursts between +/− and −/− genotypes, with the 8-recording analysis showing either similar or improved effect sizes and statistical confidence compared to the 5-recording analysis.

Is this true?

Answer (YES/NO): NO